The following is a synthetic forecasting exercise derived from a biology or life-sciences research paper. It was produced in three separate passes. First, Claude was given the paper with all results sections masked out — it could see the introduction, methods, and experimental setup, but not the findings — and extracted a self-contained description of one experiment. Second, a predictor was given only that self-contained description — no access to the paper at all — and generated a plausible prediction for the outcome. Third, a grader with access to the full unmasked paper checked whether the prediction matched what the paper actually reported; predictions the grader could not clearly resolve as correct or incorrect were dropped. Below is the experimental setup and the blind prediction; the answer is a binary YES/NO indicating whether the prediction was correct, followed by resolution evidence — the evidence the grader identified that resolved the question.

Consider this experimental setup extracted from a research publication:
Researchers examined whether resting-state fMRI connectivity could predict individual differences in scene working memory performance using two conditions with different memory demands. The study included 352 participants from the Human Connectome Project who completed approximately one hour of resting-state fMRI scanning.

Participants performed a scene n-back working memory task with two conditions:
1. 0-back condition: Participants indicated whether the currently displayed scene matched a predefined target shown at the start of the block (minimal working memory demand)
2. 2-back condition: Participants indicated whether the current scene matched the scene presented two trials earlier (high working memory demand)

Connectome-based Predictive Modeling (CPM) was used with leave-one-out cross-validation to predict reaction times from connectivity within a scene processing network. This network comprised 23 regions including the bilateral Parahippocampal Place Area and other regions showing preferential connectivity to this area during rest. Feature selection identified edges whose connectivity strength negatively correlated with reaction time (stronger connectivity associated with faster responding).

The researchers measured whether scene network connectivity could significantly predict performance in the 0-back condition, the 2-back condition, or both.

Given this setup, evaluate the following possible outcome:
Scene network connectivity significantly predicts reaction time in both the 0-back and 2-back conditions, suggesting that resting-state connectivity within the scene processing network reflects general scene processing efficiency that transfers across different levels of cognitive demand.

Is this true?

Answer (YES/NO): YES